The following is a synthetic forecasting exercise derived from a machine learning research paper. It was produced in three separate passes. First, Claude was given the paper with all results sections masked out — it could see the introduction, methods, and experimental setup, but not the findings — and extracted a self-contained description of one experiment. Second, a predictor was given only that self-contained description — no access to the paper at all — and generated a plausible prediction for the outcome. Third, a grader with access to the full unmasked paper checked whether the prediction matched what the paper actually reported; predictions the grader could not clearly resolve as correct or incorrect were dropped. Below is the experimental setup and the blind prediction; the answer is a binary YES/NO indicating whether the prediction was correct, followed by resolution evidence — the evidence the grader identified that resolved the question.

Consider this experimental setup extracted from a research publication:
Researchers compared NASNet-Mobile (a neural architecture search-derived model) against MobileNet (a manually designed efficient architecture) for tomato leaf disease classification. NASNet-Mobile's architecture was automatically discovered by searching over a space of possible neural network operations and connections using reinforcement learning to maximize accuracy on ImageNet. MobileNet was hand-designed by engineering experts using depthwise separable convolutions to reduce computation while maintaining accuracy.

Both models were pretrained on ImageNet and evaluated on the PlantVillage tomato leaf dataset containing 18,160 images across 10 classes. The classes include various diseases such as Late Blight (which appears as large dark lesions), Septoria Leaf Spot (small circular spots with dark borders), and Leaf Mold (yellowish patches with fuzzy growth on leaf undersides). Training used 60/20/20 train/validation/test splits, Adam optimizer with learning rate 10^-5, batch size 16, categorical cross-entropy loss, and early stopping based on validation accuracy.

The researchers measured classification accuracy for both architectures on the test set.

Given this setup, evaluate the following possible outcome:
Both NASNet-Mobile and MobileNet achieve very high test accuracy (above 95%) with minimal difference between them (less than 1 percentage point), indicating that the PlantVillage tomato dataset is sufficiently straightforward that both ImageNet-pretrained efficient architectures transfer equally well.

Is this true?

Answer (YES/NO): YES